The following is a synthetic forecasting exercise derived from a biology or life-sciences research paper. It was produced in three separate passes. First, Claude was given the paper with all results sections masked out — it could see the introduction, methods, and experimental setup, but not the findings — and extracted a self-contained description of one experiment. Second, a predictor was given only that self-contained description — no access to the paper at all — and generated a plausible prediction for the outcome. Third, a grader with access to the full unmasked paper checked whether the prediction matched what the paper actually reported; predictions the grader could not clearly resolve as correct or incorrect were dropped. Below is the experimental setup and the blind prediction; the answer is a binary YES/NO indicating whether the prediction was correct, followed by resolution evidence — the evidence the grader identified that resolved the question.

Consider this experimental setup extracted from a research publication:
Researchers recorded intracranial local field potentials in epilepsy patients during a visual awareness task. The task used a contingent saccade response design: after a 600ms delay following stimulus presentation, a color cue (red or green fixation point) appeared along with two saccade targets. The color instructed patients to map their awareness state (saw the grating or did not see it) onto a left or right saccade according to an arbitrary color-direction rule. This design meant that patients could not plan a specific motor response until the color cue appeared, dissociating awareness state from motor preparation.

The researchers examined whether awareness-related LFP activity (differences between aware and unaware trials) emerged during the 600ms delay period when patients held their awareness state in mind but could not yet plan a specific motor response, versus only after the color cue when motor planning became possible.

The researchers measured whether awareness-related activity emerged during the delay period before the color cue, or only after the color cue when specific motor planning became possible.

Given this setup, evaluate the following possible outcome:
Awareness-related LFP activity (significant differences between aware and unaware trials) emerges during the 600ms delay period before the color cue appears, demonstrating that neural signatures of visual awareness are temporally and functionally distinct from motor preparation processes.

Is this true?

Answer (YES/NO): YES